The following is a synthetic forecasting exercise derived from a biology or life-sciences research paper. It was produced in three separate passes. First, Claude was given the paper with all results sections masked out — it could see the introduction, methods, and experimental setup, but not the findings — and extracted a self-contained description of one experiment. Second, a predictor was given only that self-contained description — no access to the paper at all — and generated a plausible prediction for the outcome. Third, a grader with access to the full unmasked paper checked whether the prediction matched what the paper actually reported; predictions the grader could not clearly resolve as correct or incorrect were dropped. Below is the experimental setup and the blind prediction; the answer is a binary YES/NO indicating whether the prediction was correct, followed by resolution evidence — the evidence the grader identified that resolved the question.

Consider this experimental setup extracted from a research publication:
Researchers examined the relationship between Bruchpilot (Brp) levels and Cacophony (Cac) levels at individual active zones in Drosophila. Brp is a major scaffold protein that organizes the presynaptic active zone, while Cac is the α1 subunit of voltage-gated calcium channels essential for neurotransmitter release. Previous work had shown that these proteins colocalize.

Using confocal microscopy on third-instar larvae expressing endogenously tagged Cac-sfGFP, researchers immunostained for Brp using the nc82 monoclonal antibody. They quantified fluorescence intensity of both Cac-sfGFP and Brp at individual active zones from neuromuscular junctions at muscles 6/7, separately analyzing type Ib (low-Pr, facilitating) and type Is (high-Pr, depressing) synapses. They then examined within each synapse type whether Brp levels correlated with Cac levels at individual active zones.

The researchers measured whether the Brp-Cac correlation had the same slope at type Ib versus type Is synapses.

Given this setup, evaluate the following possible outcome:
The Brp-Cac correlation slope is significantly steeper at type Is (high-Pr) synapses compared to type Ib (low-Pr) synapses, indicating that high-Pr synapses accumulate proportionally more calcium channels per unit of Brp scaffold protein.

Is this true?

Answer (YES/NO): NO